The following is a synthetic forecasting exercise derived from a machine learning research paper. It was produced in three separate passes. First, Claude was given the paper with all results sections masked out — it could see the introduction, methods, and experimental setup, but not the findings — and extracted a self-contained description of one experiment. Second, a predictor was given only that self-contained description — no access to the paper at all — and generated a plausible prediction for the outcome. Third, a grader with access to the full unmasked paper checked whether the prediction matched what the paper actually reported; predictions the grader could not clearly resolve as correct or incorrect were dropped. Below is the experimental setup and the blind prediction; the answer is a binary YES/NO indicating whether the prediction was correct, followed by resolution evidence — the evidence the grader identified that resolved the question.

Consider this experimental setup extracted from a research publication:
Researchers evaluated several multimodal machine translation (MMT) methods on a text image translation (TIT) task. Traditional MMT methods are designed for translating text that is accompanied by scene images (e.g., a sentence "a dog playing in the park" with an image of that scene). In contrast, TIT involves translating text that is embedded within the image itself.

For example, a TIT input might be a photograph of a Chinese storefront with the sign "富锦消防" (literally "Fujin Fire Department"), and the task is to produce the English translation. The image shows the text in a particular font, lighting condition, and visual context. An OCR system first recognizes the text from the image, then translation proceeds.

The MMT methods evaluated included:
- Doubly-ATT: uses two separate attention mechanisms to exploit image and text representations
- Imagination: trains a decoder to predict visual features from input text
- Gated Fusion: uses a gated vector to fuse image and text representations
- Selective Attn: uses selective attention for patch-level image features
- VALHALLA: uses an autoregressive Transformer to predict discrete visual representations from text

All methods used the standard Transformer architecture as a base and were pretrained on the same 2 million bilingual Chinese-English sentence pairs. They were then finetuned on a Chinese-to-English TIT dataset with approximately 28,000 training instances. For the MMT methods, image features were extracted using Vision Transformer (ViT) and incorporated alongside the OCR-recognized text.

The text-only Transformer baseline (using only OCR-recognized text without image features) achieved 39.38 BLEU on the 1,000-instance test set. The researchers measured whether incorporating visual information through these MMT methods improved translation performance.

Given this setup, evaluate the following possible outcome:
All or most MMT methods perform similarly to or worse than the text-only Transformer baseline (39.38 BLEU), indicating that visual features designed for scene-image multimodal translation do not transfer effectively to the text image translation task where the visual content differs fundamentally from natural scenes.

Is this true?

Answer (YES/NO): NO